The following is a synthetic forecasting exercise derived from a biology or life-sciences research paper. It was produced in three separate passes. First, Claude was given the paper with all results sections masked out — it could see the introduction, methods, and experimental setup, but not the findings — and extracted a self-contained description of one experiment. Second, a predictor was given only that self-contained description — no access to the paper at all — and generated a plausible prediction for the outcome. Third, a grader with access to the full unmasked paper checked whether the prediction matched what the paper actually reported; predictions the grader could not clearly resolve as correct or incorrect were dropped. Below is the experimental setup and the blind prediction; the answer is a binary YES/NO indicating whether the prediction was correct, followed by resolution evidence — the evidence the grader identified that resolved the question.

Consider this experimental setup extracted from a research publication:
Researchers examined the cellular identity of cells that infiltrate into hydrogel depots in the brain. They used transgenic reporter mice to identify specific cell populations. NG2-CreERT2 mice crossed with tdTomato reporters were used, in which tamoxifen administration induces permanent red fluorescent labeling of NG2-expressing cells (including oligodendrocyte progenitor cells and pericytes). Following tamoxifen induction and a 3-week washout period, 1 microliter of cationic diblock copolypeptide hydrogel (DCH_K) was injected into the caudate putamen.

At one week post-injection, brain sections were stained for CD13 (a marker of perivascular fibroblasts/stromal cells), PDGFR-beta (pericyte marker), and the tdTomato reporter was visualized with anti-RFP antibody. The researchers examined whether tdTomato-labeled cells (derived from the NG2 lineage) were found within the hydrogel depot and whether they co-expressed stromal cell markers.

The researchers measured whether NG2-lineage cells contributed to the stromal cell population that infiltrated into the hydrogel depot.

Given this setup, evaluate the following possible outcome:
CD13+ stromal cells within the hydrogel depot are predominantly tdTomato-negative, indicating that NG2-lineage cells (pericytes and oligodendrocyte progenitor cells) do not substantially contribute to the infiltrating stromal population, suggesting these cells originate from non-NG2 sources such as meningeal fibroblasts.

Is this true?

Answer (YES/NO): YES